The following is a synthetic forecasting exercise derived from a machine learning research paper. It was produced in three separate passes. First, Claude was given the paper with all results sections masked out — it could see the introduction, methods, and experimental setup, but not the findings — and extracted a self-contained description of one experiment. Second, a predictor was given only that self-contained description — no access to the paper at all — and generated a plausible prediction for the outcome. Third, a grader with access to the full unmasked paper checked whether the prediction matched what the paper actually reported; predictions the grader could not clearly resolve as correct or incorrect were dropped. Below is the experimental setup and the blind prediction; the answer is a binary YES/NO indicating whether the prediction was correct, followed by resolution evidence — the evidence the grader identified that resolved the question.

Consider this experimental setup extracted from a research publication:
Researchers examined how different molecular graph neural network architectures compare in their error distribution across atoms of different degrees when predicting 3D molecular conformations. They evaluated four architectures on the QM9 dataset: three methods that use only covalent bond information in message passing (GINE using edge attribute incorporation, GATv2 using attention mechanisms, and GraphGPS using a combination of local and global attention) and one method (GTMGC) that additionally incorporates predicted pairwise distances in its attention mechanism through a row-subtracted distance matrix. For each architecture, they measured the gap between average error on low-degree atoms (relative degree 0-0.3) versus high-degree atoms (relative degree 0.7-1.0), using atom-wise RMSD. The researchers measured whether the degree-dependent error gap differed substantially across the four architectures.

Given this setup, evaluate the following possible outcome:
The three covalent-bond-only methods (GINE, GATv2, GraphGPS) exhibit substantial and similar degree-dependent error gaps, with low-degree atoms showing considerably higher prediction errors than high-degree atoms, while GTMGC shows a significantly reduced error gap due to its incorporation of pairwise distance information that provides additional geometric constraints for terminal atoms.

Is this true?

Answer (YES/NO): NO